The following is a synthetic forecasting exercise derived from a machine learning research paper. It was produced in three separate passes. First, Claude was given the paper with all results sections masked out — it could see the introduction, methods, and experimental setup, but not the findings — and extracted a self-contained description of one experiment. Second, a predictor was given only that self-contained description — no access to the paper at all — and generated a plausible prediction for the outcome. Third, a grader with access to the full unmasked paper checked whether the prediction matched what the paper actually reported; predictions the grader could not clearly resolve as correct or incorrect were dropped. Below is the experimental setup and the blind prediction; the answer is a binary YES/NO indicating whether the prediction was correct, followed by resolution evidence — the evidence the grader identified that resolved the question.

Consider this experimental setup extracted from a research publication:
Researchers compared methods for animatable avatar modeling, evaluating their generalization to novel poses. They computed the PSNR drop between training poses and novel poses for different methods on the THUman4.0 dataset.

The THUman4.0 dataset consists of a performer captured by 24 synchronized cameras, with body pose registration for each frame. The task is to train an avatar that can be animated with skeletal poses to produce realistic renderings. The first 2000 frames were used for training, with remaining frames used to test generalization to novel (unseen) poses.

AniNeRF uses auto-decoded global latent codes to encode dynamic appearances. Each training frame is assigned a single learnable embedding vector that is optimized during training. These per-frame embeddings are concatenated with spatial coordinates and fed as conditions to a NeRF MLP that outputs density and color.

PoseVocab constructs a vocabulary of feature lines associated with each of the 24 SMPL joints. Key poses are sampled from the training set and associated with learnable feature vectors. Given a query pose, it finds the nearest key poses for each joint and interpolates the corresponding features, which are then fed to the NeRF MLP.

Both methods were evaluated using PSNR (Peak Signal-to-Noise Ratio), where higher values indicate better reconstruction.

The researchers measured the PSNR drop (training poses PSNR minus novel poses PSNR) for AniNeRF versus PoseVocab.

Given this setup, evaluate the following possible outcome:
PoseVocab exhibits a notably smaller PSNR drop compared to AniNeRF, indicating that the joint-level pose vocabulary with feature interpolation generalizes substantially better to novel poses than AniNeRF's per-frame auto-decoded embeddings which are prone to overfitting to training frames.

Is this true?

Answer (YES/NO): NO